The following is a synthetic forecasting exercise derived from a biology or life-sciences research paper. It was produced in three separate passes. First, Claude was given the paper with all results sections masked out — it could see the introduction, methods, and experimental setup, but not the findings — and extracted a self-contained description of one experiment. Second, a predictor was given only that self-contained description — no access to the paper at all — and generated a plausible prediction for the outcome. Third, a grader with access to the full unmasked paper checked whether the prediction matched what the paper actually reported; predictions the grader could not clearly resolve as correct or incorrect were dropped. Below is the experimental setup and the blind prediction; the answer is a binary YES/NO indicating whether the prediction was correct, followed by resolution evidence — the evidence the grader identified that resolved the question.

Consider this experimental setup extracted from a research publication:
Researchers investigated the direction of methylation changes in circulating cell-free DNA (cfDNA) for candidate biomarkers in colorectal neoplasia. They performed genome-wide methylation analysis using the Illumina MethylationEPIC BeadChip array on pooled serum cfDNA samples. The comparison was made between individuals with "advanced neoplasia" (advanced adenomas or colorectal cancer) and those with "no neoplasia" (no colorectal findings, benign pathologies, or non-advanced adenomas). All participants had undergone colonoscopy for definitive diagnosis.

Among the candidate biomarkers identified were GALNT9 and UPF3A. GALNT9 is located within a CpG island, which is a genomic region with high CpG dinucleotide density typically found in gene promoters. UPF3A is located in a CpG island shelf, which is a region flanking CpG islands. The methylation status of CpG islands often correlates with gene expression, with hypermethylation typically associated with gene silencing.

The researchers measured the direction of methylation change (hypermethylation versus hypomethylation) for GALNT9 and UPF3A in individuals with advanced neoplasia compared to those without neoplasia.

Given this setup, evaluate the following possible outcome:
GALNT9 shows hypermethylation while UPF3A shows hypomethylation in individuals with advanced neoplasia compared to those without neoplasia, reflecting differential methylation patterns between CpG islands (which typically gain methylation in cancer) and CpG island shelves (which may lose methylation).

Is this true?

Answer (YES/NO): YES